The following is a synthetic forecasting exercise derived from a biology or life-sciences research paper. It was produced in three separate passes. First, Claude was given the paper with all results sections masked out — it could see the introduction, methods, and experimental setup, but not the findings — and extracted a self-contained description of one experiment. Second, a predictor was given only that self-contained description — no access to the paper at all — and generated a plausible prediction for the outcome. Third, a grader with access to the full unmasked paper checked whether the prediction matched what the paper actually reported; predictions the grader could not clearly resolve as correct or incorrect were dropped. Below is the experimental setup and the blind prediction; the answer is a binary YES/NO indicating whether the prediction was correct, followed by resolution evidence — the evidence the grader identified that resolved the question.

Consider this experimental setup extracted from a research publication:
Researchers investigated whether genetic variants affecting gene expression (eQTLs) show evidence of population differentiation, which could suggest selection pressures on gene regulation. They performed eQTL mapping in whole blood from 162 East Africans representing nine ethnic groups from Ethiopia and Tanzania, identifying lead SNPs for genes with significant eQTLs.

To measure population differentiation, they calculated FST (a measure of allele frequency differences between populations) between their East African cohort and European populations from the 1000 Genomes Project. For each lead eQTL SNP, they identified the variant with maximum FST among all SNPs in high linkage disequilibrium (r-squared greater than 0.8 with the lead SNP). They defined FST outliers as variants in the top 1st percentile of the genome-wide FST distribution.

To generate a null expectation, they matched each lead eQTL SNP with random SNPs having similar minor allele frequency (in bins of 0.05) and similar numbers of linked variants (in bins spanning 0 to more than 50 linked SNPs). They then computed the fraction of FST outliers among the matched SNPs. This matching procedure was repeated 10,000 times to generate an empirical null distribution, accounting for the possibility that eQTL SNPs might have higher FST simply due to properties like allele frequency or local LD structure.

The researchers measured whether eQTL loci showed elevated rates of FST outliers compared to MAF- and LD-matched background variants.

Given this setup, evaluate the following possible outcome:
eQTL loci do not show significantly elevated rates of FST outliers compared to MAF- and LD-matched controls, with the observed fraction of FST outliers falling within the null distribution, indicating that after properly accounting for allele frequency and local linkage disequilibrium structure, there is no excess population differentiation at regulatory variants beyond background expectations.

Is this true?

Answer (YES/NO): YES